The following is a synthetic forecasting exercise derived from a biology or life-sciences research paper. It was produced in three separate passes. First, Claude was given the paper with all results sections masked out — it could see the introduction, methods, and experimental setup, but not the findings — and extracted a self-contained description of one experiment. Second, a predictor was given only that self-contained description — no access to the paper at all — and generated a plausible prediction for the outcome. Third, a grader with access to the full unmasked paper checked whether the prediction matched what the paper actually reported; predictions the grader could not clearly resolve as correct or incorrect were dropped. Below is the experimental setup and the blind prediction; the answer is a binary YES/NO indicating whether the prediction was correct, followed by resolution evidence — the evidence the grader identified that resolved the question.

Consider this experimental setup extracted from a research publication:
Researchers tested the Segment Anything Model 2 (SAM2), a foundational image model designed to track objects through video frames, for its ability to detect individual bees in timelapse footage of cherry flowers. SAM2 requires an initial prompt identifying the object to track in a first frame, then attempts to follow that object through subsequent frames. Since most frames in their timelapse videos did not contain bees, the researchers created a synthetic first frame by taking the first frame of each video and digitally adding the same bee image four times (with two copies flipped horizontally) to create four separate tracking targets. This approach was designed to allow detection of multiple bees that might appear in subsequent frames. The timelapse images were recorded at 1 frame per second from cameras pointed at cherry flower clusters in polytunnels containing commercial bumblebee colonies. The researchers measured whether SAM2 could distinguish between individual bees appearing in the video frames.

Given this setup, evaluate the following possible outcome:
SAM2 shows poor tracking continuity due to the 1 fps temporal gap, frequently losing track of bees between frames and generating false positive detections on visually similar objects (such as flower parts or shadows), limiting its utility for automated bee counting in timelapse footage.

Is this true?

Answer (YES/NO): NO